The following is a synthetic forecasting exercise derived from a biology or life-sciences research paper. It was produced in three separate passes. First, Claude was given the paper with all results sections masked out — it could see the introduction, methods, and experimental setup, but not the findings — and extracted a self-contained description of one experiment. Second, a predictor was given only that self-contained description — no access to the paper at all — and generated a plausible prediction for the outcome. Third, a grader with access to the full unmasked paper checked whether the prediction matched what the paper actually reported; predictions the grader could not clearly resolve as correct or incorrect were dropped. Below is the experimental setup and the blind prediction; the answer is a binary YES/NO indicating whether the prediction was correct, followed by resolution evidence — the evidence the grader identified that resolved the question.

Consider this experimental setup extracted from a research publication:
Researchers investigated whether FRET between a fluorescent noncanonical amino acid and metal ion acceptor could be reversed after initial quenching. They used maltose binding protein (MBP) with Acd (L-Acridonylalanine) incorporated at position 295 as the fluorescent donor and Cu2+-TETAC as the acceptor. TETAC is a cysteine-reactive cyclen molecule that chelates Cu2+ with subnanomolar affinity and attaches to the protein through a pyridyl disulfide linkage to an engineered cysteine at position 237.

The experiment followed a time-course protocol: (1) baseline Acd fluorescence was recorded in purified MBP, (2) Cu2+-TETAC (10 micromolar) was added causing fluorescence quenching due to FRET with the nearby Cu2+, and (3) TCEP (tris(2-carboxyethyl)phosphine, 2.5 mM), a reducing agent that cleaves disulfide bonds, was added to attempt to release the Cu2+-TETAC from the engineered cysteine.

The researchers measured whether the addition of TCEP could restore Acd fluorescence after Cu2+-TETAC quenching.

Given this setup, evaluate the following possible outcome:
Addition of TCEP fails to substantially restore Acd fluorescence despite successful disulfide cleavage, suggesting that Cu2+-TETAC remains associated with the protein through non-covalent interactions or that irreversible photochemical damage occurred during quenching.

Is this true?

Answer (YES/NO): NO